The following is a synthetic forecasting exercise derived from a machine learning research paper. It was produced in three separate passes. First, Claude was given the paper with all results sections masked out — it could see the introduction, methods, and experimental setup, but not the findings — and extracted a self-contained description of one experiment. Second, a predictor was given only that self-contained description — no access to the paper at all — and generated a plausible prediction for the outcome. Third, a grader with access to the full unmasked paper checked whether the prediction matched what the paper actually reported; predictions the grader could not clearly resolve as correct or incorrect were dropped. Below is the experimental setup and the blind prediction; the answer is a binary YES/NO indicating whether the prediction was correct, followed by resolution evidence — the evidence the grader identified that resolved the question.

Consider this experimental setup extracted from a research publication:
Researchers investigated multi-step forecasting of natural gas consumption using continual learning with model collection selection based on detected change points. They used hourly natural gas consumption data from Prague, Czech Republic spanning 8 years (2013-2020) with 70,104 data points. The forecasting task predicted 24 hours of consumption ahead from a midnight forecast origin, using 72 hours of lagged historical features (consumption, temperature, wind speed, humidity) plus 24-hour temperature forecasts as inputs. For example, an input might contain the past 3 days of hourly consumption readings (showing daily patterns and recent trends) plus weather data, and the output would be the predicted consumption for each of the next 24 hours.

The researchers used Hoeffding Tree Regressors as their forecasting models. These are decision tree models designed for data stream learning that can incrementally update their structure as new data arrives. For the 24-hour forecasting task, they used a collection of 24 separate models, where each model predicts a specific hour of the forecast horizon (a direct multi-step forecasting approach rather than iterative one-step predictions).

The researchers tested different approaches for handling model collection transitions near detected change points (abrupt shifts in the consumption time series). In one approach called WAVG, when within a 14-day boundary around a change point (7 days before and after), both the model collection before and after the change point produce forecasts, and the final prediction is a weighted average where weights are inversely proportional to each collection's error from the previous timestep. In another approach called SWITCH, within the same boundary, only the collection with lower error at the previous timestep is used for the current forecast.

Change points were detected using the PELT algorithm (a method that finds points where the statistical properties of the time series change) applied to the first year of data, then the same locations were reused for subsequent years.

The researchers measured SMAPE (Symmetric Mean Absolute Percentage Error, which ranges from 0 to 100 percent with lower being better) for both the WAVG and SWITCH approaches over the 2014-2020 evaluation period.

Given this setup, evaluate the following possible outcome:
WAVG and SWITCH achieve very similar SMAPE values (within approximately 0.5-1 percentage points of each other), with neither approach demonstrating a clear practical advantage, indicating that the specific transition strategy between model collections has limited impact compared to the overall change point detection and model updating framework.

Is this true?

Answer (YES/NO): YES